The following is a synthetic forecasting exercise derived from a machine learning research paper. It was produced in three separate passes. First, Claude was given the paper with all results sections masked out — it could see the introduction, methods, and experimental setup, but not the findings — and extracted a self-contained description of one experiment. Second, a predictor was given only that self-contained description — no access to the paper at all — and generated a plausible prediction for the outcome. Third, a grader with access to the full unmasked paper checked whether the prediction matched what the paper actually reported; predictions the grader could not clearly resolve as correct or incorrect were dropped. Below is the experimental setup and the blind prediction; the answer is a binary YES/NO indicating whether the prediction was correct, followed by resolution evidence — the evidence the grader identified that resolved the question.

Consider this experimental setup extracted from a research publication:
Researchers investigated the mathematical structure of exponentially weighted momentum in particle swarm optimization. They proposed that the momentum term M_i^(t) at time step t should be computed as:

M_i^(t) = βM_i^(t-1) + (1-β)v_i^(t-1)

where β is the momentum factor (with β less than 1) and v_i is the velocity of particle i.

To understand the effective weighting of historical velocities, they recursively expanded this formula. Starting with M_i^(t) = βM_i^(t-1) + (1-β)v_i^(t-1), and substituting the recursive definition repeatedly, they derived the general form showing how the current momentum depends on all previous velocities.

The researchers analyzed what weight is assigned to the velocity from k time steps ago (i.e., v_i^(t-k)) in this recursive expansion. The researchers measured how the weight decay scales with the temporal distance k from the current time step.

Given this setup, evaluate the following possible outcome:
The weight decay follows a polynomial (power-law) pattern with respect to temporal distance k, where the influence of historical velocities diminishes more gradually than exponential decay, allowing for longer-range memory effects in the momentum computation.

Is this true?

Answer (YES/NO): NO